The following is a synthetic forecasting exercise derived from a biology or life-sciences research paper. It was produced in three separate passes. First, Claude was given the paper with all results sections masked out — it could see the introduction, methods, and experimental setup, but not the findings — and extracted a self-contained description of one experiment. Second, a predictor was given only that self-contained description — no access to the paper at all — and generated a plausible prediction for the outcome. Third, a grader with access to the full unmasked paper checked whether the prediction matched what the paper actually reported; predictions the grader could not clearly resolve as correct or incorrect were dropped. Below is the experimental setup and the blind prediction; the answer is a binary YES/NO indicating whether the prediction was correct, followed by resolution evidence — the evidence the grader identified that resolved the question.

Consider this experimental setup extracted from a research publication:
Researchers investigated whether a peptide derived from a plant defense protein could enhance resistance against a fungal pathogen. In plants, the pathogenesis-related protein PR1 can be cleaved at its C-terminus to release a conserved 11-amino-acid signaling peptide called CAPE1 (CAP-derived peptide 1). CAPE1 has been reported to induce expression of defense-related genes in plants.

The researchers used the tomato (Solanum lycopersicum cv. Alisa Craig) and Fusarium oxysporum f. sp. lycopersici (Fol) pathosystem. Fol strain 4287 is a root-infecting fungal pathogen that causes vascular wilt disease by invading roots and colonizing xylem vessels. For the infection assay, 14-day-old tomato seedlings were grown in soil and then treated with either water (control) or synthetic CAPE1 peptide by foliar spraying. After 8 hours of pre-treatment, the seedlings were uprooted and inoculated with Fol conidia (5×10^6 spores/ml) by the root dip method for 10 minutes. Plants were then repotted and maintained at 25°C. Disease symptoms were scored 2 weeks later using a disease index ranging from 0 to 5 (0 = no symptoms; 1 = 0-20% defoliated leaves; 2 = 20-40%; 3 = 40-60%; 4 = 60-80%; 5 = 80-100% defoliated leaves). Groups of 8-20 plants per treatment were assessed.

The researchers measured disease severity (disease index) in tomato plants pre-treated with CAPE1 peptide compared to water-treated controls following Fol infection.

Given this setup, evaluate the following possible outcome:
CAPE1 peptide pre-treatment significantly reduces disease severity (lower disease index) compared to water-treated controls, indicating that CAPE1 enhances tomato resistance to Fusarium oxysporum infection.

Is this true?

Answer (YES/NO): YES